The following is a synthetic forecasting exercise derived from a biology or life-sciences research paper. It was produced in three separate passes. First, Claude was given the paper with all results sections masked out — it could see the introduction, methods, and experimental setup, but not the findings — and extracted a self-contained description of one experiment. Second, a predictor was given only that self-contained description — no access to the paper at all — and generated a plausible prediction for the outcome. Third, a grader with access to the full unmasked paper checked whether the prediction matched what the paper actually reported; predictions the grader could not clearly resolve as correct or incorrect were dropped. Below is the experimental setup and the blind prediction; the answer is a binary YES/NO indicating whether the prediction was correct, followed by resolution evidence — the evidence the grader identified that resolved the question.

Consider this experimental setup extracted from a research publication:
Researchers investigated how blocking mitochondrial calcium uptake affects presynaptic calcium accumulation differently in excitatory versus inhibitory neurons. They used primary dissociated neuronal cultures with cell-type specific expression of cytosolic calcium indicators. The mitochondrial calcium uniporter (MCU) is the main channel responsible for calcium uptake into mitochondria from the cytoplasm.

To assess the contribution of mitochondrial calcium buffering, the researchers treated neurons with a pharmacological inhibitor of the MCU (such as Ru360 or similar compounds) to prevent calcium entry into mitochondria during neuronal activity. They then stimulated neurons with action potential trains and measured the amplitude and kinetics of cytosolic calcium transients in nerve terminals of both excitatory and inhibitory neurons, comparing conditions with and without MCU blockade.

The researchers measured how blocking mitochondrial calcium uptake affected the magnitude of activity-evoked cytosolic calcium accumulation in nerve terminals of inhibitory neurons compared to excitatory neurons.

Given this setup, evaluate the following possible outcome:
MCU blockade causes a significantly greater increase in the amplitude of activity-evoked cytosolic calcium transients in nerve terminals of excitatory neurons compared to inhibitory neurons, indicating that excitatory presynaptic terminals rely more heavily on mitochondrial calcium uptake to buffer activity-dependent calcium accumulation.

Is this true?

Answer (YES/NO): NO